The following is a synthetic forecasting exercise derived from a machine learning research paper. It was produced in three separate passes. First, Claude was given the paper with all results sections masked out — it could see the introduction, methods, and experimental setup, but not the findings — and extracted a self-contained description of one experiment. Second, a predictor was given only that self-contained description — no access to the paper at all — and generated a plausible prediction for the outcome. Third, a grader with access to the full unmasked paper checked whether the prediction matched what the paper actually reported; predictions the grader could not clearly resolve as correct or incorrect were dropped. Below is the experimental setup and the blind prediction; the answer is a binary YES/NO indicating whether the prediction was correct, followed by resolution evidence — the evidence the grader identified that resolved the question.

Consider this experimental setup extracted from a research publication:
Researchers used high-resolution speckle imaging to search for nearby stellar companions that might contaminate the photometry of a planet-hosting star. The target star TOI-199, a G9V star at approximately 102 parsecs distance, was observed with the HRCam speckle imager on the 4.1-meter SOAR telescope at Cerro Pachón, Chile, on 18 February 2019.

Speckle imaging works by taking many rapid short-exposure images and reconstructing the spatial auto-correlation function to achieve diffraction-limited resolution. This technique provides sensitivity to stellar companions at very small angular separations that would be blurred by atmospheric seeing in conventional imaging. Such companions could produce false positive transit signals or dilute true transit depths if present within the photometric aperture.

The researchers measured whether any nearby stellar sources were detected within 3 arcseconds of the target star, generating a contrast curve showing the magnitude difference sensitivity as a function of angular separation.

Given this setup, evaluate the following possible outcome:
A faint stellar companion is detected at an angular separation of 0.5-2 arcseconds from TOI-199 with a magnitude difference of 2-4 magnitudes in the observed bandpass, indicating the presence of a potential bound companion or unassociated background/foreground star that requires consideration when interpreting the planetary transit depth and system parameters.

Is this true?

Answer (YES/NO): NO